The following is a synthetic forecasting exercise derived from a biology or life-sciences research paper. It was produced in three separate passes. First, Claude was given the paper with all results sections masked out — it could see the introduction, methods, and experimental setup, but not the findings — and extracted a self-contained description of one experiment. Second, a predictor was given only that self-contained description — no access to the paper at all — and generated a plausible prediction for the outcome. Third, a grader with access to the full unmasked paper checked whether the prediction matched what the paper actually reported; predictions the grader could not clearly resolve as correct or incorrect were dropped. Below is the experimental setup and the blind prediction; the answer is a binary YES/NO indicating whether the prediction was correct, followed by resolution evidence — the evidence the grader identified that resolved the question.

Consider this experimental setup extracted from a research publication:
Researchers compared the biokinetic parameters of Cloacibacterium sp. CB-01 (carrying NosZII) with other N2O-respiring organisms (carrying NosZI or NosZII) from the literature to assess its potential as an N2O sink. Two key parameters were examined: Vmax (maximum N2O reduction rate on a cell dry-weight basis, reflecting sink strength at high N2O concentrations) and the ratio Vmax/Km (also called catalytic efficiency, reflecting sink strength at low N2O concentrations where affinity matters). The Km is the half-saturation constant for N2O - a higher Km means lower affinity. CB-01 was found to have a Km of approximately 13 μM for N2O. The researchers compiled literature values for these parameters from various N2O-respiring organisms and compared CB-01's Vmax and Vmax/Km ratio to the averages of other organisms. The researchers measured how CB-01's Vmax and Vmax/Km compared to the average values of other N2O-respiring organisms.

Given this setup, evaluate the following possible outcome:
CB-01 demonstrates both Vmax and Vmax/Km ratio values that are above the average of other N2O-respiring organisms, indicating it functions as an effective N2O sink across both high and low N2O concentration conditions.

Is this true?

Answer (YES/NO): NO